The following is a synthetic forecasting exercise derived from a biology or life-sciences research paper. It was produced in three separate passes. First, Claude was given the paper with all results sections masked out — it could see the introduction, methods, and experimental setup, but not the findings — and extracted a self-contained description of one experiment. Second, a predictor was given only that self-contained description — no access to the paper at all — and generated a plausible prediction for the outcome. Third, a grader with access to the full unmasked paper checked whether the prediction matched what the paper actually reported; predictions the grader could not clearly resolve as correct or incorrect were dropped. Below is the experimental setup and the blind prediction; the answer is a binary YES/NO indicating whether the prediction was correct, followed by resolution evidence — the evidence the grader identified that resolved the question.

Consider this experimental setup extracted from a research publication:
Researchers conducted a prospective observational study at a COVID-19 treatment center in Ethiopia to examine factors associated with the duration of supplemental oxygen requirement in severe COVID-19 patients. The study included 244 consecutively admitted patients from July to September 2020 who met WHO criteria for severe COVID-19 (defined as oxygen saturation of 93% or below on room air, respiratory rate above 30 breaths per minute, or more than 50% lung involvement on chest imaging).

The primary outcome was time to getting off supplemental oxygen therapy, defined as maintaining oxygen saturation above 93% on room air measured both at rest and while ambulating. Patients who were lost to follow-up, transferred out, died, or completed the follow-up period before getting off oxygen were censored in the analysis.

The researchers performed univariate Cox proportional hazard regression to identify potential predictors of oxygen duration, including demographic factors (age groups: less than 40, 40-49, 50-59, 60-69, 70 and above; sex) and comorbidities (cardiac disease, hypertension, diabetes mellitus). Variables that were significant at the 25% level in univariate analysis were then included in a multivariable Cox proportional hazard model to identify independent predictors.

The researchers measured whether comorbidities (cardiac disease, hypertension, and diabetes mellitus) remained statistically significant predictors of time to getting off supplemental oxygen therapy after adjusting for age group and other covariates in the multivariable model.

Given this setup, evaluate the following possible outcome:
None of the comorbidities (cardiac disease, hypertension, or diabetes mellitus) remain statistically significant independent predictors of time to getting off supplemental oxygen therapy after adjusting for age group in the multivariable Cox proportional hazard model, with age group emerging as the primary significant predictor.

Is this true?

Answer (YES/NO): YES